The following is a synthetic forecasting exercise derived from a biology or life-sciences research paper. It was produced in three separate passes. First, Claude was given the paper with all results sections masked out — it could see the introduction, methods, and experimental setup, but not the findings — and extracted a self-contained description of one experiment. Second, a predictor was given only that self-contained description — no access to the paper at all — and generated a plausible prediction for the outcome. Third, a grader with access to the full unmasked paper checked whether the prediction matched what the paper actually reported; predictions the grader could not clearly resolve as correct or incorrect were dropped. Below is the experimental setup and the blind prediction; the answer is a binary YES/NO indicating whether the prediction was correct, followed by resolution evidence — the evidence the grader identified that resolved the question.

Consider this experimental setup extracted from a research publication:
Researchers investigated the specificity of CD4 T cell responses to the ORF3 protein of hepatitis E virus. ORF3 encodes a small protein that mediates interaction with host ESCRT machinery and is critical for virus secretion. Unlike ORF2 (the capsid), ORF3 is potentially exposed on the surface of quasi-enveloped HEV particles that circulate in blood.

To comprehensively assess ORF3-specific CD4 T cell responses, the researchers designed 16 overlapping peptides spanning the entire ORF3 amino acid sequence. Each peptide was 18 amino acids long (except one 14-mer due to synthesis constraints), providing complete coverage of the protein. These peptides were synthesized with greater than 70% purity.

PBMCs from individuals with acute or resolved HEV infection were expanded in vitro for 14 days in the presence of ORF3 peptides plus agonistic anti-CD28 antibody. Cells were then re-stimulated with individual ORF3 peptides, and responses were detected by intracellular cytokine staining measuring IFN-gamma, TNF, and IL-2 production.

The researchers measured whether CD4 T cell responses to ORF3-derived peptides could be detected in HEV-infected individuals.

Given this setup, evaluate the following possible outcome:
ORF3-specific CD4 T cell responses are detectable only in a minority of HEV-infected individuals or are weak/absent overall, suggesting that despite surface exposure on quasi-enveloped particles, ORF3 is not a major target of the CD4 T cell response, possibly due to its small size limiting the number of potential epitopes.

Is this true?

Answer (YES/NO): YES